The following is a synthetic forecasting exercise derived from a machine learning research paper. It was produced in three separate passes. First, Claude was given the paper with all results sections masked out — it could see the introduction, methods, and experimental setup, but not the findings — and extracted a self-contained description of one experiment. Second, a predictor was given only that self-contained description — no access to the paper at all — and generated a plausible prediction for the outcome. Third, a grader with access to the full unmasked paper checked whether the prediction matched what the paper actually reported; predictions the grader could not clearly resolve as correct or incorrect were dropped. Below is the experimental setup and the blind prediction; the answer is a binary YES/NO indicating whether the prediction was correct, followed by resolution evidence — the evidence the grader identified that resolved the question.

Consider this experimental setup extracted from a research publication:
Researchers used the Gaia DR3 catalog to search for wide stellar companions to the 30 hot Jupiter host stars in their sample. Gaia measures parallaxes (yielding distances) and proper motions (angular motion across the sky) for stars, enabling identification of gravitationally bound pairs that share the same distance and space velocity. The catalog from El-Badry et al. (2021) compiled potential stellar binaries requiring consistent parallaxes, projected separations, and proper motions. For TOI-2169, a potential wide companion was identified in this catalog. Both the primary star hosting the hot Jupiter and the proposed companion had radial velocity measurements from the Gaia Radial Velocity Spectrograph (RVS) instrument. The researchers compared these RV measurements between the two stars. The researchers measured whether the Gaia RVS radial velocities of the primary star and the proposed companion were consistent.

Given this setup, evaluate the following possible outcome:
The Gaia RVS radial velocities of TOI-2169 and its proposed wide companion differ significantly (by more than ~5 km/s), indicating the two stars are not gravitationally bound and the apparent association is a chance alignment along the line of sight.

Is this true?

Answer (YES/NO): NO